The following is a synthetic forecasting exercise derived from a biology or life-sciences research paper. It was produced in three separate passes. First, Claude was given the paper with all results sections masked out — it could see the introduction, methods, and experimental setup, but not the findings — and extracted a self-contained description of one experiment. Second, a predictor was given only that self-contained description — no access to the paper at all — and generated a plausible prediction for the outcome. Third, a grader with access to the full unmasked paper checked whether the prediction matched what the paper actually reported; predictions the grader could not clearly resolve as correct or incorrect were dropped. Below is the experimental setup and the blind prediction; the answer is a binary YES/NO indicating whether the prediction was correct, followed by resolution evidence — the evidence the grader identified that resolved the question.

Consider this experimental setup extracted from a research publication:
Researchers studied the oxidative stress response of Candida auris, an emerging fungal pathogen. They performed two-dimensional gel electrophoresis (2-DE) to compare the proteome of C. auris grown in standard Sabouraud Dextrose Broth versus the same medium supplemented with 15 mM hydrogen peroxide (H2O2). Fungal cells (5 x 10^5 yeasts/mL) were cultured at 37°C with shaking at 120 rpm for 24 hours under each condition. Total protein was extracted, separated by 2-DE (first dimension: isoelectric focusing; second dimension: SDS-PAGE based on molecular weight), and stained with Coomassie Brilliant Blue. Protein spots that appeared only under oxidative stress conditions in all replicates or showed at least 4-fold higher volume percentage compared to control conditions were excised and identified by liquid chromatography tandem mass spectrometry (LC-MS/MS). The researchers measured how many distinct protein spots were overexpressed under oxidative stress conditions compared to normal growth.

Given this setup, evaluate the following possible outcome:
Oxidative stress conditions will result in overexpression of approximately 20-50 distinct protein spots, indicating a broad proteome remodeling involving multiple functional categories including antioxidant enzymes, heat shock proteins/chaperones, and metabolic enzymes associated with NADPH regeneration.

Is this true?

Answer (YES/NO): NO